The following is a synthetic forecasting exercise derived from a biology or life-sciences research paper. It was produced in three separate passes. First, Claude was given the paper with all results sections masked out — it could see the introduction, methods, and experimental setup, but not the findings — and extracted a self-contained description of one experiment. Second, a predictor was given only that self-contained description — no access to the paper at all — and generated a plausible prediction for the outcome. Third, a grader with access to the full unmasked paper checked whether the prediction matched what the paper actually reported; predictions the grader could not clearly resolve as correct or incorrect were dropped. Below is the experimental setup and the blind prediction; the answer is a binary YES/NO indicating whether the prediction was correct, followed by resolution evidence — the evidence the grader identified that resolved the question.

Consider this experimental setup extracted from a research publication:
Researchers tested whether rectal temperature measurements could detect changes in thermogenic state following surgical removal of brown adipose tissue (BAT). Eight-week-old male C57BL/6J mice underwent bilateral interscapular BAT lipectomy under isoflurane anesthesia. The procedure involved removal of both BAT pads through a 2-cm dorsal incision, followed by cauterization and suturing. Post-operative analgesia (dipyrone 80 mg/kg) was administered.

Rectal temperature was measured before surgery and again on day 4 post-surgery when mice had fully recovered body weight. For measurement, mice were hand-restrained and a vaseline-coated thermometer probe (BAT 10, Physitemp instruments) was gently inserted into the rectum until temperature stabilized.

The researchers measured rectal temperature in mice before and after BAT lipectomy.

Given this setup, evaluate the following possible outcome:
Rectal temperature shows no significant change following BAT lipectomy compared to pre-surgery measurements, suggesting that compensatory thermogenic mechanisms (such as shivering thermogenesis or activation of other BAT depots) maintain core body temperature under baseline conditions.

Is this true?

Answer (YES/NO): NO